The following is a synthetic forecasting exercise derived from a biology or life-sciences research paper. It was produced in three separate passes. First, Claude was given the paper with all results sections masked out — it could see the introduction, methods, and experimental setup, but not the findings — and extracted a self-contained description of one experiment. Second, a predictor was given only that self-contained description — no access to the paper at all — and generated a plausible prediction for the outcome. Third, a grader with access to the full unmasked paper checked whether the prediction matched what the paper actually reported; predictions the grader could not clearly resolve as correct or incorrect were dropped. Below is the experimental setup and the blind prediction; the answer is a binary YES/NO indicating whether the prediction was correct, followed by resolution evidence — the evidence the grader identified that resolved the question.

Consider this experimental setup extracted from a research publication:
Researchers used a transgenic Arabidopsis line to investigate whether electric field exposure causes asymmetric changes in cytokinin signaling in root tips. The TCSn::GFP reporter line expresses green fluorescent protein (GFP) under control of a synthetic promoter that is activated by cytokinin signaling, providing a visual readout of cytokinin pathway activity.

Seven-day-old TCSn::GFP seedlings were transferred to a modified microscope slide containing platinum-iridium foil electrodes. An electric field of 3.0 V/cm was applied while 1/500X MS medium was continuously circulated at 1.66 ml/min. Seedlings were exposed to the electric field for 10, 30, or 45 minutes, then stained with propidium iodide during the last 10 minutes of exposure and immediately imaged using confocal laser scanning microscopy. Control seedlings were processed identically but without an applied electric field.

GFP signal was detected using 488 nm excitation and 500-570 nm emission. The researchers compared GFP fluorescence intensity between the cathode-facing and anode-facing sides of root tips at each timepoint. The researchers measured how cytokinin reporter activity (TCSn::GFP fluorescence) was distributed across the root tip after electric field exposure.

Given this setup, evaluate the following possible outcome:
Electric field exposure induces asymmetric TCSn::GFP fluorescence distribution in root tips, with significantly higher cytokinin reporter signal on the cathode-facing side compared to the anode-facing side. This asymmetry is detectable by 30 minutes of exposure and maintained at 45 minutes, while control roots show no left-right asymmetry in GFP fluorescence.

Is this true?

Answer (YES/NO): NO